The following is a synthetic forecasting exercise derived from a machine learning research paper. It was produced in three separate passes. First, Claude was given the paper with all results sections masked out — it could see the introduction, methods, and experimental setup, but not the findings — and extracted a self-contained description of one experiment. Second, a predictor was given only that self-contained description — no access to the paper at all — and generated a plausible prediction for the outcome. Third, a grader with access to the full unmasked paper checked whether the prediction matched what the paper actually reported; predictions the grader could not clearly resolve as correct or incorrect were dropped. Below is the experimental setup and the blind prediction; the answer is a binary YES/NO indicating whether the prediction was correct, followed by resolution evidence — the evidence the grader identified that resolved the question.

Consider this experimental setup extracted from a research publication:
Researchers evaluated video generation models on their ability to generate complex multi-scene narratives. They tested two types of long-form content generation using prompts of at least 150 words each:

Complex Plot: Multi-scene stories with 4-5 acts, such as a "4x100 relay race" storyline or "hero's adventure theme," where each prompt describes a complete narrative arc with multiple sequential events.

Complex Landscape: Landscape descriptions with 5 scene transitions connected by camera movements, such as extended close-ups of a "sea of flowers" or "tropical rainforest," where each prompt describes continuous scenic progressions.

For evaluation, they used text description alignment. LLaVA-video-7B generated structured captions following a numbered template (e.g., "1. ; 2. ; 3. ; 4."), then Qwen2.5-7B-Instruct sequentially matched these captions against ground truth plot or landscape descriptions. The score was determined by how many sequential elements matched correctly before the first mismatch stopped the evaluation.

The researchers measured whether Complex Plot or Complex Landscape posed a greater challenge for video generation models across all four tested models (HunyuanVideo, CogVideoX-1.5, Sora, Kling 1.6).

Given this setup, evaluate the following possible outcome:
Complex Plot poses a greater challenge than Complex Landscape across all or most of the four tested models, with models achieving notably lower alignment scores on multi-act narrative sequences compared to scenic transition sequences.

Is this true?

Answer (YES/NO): YES